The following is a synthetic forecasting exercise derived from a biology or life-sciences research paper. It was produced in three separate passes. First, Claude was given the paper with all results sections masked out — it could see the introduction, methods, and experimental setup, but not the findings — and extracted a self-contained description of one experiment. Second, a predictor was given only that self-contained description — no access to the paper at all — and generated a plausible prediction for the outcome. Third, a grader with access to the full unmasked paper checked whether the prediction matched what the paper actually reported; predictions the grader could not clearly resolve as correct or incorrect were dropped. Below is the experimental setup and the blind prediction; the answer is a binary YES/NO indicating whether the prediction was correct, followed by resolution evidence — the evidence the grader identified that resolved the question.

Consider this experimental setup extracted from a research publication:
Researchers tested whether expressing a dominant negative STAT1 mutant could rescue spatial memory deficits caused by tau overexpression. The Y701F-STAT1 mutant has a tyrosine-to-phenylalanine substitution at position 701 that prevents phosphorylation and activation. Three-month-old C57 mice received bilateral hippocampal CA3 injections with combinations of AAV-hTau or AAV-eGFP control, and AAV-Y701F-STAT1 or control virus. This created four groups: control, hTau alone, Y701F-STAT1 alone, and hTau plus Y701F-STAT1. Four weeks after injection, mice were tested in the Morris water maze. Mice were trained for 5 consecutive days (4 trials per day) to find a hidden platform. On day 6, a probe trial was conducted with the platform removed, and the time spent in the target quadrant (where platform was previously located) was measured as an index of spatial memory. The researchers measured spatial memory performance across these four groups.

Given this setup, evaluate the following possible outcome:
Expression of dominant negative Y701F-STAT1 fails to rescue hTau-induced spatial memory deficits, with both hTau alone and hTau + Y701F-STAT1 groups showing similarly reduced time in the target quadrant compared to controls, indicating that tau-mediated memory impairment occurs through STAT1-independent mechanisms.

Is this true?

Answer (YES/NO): NO